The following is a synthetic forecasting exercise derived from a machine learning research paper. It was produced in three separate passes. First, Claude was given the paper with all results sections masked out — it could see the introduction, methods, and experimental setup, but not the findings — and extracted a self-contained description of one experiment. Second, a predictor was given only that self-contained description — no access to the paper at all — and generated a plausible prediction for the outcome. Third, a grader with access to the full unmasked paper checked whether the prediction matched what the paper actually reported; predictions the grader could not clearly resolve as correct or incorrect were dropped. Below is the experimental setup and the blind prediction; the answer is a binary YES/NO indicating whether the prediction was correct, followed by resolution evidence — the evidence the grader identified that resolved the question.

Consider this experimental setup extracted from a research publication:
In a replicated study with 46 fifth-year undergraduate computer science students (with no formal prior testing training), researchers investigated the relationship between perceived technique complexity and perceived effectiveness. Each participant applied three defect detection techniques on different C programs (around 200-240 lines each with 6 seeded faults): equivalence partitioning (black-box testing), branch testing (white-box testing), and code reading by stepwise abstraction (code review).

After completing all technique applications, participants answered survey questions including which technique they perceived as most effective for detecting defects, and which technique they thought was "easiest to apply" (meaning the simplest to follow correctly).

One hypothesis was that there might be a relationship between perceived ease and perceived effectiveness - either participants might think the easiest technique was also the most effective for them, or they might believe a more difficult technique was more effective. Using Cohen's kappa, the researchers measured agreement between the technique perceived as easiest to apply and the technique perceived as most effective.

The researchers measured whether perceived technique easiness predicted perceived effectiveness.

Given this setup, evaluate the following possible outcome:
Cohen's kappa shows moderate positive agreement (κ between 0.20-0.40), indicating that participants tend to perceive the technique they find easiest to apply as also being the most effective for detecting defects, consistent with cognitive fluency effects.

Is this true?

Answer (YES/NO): NO